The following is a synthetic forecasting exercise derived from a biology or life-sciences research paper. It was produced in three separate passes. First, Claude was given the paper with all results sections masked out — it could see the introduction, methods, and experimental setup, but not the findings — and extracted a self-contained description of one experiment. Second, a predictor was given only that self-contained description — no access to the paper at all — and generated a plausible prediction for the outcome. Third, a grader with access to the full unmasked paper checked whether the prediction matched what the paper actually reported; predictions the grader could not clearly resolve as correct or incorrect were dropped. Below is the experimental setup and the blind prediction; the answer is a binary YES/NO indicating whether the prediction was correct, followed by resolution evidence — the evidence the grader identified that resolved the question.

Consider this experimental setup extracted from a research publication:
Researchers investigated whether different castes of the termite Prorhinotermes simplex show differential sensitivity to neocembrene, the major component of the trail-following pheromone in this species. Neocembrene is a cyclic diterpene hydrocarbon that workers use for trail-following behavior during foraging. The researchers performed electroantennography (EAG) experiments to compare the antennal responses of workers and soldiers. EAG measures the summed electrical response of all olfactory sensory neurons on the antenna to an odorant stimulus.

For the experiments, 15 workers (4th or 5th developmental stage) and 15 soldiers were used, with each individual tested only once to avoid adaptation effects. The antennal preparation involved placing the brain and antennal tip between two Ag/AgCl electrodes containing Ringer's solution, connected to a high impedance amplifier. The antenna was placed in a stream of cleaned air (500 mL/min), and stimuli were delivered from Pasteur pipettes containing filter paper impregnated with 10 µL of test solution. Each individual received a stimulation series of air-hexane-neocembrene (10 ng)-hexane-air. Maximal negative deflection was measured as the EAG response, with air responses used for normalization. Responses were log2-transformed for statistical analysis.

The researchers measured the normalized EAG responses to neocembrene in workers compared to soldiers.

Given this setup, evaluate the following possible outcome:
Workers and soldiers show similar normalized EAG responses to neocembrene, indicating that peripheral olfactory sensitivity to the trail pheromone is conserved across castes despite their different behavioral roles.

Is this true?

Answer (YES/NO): NO